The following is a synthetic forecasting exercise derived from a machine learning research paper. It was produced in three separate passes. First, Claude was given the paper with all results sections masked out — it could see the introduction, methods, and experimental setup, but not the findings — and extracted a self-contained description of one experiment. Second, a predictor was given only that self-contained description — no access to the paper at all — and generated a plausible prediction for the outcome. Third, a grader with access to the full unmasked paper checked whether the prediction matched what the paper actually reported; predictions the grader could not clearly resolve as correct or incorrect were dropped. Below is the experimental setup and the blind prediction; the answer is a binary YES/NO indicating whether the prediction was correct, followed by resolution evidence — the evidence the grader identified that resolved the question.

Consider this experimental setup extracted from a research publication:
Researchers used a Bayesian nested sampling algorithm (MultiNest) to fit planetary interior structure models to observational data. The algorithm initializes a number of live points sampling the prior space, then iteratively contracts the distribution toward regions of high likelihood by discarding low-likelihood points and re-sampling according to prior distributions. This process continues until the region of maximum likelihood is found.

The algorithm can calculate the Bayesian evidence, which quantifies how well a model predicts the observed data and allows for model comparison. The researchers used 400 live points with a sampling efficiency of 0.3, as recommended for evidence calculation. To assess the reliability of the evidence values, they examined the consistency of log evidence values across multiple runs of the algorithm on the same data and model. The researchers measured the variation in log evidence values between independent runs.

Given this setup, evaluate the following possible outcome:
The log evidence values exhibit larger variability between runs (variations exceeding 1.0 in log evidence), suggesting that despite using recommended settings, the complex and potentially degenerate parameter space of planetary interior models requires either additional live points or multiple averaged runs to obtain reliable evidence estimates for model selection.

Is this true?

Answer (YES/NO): YES